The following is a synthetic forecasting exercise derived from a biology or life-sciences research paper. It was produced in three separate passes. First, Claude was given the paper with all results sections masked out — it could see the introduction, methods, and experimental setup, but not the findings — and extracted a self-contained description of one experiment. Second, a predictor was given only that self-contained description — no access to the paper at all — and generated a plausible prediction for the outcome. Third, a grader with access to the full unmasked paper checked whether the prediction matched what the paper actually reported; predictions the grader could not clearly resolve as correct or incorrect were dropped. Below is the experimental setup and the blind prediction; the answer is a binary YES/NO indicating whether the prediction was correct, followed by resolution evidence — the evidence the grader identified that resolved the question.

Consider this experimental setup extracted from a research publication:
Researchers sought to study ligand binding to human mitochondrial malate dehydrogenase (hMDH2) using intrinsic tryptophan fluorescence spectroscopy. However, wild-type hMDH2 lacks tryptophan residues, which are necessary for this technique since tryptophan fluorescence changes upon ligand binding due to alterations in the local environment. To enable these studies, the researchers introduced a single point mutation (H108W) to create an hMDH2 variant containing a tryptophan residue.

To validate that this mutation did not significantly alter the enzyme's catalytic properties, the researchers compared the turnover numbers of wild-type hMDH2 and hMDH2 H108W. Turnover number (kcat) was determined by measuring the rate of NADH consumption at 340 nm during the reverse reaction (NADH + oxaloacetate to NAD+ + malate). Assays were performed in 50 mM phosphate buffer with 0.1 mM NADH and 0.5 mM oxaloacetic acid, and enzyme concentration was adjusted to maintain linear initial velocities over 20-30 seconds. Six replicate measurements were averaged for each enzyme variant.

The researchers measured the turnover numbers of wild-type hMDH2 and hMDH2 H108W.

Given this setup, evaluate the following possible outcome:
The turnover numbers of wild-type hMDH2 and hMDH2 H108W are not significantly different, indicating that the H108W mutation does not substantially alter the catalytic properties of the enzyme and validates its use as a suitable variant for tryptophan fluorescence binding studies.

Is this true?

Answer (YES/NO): YES